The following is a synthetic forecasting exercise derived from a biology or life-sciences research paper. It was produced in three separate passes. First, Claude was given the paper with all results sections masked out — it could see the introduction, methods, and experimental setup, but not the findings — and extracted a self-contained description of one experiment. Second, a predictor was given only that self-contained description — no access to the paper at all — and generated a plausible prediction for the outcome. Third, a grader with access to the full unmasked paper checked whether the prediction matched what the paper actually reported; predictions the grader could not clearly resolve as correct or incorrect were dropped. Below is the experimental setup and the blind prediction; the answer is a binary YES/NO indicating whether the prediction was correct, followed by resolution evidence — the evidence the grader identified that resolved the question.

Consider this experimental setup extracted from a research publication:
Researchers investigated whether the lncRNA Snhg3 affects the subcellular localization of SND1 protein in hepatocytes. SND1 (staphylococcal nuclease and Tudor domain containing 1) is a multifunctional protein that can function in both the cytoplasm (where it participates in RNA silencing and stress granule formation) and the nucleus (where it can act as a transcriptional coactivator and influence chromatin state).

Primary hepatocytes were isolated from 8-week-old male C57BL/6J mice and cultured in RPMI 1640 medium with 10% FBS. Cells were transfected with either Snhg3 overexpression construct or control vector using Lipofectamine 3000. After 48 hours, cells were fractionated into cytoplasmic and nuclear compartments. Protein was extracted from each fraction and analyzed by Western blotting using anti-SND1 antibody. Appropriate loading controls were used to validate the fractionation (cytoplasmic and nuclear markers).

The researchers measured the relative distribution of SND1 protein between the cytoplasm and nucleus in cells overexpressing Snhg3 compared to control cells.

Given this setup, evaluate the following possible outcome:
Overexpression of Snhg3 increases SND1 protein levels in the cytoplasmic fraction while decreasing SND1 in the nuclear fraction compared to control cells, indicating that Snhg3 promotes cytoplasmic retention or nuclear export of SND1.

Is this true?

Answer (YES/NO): NO